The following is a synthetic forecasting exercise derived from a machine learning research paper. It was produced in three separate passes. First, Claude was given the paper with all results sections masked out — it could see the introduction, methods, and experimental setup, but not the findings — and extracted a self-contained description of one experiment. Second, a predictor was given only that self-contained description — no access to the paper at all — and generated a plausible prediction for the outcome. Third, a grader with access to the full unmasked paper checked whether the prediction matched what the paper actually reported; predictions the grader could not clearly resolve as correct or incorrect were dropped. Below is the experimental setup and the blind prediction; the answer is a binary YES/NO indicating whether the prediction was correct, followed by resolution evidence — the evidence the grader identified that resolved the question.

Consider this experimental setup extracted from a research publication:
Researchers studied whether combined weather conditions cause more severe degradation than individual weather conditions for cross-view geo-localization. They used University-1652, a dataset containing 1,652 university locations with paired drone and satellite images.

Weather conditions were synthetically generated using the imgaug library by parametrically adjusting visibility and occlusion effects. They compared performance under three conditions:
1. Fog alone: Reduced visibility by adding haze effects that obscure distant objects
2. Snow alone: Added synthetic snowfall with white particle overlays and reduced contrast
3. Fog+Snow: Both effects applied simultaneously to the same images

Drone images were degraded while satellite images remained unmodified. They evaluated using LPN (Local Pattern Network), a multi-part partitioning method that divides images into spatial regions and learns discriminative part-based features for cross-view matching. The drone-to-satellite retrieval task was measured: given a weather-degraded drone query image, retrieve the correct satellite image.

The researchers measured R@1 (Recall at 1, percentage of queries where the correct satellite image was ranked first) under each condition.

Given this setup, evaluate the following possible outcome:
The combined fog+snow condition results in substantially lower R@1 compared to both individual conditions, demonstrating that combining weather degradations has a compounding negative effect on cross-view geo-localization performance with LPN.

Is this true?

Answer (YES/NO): YES